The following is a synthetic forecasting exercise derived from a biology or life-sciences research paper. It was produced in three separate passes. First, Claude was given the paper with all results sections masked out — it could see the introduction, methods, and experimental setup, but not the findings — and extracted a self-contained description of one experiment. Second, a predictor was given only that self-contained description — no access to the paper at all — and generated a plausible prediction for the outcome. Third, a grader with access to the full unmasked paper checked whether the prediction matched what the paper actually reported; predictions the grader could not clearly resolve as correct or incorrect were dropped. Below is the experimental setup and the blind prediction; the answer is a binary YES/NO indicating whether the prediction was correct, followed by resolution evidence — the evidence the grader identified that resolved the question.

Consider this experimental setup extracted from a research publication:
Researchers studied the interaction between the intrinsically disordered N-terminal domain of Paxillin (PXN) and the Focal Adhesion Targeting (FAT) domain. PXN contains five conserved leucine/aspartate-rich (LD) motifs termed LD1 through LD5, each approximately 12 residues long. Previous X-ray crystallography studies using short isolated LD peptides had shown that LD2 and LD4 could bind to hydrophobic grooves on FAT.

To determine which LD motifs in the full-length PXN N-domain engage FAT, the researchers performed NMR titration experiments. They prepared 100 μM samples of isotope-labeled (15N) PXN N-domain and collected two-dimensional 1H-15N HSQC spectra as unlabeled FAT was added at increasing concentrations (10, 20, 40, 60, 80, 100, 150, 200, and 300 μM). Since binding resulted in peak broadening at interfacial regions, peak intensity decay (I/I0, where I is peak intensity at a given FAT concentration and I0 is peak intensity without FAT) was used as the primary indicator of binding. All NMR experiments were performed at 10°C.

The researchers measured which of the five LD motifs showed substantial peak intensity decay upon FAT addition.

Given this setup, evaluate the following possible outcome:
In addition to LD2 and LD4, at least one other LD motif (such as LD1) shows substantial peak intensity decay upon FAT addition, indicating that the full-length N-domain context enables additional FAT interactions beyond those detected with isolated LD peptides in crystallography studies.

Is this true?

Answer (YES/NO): YES